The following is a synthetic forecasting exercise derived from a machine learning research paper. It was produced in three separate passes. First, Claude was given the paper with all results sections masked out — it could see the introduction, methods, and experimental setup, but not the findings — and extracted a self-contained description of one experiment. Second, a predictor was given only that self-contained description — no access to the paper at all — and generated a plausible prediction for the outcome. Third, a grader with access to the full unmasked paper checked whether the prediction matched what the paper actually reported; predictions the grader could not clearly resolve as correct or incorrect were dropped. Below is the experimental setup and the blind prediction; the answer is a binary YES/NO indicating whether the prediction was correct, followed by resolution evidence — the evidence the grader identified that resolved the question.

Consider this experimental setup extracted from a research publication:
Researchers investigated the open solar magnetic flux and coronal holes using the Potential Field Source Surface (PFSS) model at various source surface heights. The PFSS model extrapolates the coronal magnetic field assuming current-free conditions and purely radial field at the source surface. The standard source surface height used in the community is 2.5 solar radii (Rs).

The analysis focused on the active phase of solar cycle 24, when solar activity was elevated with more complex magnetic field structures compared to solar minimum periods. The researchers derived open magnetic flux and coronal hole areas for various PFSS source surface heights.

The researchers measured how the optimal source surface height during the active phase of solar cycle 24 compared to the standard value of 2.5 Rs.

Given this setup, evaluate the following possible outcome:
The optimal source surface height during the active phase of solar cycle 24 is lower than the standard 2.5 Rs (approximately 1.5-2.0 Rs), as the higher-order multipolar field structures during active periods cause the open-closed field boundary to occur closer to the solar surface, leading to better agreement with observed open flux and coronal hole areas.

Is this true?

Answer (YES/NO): YES